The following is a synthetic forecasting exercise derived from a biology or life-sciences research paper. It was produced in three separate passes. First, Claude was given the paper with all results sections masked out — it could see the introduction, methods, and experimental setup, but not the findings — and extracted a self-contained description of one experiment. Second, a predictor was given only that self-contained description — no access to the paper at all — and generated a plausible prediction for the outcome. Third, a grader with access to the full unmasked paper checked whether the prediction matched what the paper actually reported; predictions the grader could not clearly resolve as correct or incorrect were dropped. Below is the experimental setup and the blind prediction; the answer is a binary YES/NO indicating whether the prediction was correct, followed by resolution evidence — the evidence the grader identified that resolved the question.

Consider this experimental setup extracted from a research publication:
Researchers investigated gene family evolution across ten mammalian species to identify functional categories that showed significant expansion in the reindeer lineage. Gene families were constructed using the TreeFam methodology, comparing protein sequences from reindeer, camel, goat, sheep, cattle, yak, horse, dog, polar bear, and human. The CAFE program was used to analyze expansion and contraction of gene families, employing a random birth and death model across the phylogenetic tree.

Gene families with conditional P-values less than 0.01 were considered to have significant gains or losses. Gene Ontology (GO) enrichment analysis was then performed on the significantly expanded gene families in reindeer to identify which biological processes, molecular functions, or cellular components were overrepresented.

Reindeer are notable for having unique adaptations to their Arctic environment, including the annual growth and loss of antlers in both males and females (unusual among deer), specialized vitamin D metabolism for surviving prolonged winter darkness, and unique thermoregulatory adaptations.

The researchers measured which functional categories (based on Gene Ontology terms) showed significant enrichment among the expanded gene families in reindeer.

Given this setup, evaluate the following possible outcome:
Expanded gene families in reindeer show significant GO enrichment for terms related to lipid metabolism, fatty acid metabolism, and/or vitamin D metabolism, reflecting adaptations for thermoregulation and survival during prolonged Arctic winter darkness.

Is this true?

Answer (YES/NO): NO